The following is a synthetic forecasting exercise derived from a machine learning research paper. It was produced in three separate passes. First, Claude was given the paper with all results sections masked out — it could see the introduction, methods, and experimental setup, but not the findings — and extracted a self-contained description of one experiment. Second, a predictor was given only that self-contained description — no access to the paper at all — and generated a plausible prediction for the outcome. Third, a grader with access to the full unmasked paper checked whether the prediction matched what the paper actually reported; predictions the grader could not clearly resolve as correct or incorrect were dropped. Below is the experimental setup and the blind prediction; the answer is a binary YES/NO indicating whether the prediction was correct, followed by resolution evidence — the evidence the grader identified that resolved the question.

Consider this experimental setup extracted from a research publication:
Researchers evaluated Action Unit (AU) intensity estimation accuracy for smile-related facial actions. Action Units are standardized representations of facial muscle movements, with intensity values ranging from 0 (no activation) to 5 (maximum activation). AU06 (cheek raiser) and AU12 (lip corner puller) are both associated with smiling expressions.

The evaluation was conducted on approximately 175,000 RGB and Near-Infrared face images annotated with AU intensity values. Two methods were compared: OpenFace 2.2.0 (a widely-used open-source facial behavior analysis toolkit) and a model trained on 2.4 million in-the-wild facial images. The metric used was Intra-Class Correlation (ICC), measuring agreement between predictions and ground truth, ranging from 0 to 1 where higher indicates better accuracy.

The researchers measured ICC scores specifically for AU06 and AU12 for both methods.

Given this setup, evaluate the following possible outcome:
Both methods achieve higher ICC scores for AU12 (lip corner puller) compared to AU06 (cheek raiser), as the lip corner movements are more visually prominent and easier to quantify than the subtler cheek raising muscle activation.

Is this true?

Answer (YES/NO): NO